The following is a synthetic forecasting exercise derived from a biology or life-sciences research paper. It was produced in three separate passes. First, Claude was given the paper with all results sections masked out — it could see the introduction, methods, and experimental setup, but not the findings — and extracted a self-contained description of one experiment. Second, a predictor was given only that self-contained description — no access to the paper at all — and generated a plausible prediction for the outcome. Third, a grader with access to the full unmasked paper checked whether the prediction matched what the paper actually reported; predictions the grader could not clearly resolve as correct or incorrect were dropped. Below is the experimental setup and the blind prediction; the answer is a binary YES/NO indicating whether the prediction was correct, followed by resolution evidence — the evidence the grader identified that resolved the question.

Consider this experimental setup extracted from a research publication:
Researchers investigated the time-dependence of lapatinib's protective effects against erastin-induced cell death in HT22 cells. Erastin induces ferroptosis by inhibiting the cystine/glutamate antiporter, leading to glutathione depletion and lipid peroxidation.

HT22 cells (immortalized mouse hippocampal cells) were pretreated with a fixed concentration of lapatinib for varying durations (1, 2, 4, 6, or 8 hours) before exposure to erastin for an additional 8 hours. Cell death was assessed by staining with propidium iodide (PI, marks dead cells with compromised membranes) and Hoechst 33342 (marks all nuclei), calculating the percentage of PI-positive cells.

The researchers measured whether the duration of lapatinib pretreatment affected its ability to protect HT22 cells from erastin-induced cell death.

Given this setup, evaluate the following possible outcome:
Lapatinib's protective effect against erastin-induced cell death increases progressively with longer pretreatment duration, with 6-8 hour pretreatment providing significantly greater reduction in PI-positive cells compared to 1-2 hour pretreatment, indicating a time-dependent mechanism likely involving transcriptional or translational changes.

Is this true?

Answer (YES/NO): NO